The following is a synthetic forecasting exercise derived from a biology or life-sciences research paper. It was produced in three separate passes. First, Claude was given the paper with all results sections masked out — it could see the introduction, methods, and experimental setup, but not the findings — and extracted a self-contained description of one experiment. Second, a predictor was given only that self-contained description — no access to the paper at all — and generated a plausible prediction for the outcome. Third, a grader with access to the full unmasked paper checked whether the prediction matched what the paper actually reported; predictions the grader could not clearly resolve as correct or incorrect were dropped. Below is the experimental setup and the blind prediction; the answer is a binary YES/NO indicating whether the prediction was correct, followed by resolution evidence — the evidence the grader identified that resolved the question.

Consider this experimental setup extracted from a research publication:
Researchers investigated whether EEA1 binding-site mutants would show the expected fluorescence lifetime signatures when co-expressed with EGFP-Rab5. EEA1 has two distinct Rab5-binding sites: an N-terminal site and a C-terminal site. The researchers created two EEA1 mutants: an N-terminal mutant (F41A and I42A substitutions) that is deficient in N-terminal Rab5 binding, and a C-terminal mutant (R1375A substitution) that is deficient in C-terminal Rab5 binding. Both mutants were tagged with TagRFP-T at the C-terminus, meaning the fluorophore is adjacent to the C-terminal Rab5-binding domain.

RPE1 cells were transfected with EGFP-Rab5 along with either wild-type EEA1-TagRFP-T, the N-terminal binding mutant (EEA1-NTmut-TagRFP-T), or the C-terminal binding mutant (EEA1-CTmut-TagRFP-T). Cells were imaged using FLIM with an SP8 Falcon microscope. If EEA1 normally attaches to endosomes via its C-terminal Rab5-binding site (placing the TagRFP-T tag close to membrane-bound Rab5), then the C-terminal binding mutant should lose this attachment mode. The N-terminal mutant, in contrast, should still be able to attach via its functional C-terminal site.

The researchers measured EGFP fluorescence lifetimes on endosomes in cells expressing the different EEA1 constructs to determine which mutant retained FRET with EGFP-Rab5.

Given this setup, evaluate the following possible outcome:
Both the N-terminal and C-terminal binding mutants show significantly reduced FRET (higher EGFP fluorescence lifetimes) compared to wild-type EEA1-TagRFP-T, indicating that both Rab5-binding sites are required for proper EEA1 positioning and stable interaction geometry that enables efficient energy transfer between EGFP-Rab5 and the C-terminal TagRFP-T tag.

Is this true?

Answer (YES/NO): NO